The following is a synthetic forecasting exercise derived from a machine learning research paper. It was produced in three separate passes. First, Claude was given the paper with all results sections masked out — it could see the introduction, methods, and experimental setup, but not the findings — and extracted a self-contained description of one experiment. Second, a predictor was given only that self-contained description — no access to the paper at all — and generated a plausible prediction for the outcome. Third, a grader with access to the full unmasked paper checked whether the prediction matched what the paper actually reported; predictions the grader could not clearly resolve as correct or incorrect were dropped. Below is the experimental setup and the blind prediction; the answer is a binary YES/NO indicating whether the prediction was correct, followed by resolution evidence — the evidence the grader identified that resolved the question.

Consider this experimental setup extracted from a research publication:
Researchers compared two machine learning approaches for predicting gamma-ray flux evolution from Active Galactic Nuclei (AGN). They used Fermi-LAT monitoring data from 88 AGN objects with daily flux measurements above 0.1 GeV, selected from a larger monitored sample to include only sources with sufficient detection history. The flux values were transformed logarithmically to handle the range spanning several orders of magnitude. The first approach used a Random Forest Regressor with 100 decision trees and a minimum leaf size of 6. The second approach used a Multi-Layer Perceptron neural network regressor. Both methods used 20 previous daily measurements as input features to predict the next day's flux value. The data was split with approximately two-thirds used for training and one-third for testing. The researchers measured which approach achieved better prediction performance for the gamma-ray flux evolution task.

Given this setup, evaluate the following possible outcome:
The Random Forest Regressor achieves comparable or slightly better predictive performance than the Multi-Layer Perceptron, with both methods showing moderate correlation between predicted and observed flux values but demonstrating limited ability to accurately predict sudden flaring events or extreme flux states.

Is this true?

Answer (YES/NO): YES